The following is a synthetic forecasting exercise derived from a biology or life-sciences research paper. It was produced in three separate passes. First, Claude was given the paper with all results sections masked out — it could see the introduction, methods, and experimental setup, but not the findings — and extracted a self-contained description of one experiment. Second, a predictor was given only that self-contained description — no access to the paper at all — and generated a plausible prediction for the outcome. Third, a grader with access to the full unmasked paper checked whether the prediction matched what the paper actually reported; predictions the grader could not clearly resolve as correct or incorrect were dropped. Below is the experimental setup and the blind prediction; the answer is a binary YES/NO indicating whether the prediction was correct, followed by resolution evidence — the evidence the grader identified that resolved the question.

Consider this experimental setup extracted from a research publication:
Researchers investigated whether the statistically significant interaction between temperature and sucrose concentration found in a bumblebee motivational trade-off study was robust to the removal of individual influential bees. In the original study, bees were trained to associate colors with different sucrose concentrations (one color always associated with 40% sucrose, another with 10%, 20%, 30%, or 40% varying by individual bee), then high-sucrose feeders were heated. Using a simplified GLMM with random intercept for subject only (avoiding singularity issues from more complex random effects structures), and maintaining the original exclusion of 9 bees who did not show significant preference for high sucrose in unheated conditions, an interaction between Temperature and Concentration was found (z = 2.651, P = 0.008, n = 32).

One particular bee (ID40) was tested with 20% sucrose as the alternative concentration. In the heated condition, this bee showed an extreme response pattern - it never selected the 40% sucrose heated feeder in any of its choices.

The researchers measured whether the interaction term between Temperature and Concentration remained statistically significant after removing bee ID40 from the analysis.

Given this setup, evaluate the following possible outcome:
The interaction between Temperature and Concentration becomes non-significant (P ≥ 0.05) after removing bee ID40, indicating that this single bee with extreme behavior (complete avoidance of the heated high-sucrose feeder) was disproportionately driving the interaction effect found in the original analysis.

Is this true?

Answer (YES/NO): YES